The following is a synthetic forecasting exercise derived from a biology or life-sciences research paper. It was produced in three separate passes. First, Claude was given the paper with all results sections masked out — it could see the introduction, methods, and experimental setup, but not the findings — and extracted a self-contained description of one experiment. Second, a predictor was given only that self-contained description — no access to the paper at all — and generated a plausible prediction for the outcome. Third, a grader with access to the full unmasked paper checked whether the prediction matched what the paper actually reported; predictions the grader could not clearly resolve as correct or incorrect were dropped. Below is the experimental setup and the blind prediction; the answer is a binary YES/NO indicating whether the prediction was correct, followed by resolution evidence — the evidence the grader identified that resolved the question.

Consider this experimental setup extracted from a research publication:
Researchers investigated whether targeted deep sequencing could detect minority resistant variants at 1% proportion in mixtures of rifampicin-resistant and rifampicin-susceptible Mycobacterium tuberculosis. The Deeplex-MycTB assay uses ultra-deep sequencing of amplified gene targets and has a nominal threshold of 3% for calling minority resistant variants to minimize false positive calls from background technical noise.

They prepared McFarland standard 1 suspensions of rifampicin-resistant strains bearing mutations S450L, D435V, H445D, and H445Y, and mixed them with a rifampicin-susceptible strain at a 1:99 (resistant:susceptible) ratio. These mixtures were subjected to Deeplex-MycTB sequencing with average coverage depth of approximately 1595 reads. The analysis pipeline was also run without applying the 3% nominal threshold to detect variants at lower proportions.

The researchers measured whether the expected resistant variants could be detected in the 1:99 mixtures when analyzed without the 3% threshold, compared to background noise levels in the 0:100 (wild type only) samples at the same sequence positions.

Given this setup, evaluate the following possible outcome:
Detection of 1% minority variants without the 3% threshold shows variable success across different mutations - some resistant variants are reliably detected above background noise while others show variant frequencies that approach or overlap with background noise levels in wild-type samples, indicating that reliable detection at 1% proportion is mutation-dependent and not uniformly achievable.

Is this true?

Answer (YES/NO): NO